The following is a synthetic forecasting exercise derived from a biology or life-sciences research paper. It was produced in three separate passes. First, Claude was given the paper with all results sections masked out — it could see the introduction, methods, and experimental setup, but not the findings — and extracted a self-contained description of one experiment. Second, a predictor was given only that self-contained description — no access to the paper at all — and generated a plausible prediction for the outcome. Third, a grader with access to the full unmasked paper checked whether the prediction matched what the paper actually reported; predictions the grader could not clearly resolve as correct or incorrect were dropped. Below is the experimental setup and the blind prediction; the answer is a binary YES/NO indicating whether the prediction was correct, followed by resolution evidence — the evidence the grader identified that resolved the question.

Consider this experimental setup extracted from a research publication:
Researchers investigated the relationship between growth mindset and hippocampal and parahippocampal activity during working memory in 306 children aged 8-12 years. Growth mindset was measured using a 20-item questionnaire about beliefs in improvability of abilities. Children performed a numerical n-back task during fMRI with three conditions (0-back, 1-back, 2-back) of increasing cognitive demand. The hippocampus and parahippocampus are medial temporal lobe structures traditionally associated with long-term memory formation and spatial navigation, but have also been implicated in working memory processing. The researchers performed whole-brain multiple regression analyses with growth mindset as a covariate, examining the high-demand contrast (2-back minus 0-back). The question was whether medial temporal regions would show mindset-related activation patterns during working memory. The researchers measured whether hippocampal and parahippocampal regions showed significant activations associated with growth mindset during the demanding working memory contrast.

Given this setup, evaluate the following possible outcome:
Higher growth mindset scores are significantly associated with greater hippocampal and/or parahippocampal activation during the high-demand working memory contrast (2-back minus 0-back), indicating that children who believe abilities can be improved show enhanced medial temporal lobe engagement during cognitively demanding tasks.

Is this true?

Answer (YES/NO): NO